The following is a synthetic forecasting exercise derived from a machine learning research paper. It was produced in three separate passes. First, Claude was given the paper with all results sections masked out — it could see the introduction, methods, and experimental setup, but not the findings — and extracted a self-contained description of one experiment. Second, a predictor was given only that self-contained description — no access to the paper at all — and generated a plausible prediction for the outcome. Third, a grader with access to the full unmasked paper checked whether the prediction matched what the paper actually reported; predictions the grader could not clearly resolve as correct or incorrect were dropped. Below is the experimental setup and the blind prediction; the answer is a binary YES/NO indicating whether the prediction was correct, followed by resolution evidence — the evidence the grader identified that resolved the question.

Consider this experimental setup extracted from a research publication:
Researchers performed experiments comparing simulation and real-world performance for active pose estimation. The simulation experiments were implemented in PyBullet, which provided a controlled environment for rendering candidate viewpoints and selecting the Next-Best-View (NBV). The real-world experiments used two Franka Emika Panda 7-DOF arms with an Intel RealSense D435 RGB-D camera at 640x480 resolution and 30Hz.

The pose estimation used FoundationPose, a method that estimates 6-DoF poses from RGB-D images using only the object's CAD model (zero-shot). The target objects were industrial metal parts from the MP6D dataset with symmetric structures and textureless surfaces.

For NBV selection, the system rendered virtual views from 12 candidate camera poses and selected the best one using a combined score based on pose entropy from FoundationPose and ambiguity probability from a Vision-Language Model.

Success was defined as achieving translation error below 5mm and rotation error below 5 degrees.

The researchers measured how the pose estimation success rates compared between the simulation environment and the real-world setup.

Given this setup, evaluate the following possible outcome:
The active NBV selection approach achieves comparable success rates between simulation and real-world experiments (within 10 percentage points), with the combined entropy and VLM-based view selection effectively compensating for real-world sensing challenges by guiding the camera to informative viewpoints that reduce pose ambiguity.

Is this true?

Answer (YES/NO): YES